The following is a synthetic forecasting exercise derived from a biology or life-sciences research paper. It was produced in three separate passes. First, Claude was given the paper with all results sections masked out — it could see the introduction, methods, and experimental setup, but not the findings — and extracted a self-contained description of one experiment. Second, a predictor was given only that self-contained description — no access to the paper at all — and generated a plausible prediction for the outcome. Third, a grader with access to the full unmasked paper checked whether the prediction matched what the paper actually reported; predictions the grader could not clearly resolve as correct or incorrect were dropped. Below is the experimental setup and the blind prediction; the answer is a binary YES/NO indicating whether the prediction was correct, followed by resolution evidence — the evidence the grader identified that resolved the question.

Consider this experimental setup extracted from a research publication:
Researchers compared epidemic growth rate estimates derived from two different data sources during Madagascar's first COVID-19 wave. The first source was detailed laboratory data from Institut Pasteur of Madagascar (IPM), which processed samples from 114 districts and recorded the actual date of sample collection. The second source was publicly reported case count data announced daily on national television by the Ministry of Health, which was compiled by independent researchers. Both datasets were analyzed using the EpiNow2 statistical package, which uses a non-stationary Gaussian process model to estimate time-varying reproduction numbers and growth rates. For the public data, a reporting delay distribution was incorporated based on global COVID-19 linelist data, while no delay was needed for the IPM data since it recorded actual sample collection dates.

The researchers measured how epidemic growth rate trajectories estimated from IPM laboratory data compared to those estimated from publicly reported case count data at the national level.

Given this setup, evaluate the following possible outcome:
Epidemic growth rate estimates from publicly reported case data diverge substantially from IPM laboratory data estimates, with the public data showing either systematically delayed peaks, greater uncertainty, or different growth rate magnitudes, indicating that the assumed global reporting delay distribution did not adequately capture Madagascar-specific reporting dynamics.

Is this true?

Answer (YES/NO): NO